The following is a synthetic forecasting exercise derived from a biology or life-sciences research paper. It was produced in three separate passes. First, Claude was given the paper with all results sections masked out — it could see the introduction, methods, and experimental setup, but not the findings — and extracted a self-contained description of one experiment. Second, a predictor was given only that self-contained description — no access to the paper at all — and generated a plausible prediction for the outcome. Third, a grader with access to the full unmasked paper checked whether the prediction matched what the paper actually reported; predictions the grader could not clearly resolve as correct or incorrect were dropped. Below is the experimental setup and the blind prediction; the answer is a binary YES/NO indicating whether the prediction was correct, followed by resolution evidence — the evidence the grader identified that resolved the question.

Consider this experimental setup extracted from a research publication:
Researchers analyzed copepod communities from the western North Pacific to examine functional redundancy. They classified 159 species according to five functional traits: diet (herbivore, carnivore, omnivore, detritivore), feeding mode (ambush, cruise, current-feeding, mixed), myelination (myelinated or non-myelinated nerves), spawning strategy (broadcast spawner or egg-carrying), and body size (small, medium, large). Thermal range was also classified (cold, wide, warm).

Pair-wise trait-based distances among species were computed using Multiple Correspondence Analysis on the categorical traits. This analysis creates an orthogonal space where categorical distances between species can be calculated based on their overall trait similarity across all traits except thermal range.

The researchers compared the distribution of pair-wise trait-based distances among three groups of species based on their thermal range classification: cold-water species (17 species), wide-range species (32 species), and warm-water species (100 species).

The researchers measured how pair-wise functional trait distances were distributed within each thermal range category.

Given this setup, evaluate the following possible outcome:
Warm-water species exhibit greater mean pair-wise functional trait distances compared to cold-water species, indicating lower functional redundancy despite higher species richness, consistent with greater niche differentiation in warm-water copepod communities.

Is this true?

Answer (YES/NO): NO